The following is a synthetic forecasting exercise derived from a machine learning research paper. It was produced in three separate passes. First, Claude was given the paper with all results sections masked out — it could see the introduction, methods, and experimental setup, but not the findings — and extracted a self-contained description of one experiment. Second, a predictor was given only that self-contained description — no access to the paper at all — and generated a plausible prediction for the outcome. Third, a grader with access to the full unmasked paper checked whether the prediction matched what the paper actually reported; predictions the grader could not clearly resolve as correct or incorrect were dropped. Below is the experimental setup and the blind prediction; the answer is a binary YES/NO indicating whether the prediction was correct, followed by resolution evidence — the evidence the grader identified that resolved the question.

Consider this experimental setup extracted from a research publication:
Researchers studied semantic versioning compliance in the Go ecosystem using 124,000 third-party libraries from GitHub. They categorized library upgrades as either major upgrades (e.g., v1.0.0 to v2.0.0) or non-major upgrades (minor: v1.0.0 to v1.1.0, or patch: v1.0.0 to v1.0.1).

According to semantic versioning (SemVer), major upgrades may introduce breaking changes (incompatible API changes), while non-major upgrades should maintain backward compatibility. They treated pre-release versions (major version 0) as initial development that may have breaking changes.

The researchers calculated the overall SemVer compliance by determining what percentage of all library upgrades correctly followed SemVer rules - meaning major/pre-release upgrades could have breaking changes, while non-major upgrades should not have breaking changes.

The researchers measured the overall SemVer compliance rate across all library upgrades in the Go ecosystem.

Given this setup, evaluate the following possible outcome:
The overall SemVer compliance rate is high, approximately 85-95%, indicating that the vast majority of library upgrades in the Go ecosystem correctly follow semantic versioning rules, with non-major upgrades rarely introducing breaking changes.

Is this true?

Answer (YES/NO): NO